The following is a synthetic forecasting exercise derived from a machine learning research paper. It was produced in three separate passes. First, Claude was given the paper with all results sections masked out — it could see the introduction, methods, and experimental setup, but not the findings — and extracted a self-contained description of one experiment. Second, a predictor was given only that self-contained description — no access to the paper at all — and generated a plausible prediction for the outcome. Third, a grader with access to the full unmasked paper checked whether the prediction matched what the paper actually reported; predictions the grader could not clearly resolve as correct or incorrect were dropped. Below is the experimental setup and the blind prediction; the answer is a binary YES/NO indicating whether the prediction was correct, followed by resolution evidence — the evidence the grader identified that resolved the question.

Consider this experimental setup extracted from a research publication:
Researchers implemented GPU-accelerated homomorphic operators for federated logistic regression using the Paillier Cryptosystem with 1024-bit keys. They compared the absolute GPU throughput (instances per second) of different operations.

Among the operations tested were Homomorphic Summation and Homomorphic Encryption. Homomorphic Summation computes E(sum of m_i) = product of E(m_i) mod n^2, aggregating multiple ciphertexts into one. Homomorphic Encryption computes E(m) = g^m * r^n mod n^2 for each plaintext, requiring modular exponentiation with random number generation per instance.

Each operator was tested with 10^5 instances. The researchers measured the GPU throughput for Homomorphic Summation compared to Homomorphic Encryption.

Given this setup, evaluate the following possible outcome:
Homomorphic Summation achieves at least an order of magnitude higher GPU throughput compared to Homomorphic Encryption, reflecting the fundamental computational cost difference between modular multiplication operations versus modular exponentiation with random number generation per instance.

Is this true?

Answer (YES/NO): YES